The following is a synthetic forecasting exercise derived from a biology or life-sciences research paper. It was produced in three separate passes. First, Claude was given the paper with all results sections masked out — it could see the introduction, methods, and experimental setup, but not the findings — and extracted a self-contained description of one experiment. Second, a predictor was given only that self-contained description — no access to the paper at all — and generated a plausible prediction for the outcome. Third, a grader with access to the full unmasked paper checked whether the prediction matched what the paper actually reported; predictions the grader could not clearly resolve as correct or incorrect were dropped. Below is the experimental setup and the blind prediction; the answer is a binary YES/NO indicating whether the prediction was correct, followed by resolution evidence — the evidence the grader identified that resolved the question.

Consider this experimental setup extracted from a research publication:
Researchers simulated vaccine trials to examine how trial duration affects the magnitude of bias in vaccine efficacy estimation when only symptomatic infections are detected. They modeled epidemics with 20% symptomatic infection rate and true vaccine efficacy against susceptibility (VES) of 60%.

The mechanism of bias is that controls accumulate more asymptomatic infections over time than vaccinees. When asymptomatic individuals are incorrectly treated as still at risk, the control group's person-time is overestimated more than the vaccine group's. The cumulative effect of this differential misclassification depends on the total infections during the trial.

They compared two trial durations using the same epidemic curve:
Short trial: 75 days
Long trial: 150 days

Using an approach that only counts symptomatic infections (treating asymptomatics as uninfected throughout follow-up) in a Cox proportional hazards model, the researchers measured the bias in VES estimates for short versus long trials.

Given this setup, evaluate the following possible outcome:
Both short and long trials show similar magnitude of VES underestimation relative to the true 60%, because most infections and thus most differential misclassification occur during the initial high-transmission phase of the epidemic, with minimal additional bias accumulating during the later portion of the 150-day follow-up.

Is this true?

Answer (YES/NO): YES